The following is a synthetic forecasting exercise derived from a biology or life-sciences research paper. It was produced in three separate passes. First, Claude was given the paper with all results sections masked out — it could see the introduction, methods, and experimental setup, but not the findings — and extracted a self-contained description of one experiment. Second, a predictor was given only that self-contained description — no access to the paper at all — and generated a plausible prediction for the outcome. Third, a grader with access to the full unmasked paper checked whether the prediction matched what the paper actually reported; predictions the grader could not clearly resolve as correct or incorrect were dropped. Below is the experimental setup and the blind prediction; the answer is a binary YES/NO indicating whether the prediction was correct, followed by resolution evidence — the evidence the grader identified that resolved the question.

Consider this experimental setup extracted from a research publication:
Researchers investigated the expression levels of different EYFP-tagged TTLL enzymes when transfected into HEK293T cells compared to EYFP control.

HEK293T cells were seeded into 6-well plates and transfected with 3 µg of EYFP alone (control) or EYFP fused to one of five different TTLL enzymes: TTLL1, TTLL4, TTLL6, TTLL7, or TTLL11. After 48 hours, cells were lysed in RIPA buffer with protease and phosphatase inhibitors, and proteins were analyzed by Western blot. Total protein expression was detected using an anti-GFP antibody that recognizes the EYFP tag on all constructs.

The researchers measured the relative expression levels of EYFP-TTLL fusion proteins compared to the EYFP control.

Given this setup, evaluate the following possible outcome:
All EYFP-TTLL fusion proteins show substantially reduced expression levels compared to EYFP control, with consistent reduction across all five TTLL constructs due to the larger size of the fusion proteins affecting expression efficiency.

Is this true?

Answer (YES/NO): NO